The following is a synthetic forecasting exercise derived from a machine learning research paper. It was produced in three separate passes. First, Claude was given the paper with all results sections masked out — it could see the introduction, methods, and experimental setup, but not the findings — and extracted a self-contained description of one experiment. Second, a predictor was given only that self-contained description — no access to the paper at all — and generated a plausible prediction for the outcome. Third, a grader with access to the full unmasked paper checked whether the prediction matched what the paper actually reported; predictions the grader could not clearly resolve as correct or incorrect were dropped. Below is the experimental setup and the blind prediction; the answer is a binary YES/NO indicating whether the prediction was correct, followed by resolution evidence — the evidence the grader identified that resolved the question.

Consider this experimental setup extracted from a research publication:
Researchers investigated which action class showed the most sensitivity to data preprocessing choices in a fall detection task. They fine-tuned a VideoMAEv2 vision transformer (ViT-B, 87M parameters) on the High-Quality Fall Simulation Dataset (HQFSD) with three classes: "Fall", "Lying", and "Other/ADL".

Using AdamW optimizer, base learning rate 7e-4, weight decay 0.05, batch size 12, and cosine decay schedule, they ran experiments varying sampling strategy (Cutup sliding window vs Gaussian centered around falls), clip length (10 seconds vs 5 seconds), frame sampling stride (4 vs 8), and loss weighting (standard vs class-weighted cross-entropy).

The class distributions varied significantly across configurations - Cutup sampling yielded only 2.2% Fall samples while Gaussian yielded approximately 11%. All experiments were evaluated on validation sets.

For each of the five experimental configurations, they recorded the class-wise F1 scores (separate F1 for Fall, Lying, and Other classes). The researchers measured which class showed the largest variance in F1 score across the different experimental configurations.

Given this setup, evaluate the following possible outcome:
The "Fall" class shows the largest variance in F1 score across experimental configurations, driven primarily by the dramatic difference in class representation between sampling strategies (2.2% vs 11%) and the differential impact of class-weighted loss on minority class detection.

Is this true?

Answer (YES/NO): YES